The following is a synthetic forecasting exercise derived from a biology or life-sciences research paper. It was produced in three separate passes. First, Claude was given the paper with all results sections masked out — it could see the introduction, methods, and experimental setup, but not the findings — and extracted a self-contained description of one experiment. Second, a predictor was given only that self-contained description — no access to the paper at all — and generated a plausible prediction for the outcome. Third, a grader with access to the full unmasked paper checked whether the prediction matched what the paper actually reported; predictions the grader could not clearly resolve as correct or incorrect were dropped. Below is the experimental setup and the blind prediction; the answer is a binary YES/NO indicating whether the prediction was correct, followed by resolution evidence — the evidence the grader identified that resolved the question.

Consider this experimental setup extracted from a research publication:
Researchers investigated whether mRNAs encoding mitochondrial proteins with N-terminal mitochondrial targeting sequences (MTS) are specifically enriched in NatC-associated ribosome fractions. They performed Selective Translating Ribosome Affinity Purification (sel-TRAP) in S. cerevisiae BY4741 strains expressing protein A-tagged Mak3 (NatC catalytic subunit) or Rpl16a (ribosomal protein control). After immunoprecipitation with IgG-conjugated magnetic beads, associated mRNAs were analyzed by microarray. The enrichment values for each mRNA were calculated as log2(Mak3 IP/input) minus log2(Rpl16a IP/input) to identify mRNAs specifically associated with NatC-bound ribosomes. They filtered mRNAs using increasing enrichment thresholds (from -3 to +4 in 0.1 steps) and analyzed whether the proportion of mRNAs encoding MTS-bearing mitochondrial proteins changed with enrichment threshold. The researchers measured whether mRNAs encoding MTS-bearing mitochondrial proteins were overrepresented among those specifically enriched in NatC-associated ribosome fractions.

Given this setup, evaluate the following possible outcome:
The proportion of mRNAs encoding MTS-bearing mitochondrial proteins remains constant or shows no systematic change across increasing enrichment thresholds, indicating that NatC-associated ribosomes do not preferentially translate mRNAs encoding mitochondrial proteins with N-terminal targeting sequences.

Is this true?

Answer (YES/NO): NO